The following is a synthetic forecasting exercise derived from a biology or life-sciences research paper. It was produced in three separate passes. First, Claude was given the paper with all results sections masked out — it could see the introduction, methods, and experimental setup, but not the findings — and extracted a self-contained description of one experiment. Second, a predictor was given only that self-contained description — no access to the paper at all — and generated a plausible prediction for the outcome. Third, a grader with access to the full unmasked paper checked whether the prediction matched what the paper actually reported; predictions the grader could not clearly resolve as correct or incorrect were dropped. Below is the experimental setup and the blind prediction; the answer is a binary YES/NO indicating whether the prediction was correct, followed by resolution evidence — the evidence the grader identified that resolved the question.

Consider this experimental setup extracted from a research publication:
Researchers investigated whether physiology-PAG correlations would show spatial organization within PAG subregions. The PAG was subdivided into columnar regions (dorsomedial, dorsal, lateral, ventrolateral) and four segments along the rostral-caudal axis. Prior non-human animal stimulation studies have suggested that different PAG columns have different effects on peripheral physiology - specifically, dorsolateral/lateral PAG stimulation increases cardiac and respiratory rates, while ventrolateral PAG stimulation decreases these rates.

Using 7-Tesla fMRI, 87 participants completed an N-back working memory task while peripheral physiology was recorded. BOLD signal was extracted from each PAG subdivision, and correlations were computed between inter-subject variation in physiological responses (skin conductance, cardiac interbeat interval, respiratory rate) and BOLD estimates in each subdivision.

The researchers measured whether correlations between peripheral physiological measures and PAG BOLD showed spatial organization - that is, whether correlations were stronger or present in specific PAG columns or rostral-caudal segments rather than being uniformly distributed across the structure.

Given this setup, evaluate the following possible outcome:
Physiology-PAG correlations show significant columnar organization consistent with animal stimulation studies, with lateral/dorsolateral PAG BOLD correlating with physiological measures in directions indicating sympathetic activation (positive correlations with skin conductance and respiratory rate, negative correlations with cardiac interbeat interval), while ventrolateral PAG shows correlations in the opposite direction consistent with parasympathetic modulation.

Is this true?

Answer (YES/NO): NO